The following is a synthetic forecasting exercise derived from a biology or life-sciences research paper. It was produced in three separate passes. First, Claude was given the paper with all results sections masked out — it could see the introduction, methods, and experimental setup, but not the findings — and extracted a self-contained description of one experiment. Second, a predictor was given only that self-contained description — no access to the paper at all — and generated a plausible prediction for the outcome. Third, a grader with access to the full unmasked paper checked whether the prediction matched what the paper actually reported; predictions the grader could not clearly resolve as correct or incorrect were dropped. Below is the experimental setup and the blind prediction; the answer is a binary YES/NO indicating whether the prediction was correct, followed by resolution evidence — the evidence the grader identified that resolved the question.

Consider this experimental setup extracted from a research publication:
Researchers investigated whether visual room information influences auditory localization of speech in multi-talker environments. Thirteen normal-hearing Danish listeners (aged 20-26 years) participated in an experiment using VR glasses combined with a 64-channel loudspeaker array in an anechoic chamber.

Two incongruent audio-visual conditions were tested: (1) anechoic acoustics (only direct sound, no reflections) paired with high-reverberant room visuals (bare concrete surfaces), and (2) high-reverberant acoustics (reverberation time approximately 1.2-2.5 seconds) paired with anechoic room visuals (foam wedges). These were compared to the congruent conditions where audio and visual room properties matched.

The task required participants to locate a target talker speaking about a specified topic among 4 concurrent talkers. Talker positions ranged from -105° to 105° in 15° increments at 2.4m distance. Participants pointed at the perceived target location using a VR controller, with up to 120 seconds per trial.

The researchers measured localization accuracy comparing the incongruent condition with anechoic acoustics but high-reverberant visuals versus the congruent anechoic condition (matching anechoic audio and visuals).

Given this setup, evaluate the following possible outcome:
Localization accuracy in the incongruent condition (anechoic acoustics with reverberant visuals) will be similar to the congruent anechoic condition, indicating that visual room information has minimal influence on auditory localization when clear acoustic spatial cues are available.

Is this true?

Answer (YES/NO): YES